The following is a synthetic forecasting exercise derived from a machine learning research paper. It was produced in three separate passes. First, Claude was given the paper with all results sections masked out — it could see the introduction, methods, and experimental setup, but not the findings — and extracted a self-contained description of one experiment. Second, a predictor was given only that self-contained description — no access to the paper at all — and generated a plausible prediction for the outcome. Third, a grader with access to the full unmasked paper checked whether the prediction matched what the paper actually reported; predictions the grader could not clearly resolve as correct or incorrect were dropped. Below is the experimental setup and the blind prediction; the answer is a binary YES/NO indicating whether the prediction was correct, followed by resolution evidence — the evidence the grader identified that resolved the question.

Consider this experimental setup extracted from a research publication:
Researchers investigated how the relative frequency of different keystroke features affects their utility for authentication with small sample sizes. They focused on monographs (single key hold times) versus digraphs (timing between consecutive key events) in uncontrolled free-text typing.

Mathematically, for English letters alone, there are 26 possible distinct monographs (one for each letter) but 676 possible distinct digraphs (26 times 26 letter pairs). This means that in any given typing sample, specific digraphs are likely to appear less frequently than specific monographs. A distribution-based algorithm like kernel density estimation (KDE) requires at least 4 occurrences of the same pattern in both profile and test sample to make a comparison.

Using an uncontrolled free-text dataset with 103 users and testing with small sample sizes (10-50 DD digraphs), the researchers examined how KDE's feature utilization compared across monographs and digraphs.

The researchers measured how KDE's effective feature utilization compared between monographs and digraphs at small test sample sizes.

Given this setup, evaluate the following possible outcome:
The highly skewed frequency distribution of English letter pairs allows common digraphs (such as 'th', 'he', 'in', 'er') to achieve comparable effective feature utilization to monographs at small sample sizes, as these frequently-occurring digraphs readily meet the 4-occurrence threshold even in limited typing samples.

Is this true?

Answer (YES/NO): NO